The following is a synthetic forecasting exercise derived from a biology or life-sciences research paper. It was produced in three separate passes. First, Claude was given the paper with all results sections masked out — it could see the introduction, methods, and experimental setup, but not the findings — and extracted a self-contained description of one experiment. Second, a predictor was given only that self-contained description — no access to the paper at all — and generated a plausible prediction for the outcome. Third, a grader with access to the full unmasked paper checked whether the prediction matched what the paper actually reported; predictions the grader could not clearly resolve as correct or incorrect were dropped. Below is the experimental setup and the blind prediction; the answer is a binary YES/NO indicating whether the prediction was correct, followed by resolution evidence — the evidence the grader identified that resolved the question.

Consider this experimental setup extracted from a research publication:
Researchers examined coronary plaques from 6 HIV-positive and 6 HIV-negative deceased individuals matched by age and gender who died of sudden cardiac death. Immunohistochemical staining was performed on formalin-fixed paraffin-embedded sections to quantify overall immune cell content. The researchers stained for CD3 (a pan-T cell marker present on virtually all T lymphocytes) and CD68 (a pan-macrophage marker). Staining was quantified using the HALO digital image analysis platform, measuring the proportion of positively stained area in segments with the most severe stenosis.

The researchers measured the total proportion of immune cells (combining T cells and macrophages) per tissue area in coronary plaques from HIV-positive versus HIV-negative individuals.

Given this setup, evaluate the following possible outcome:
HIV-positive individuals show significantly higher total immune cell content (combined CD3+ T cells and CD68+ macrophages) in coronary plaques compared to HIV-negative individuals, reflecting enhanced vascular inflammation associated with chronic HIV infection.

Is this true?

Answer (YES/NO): NO